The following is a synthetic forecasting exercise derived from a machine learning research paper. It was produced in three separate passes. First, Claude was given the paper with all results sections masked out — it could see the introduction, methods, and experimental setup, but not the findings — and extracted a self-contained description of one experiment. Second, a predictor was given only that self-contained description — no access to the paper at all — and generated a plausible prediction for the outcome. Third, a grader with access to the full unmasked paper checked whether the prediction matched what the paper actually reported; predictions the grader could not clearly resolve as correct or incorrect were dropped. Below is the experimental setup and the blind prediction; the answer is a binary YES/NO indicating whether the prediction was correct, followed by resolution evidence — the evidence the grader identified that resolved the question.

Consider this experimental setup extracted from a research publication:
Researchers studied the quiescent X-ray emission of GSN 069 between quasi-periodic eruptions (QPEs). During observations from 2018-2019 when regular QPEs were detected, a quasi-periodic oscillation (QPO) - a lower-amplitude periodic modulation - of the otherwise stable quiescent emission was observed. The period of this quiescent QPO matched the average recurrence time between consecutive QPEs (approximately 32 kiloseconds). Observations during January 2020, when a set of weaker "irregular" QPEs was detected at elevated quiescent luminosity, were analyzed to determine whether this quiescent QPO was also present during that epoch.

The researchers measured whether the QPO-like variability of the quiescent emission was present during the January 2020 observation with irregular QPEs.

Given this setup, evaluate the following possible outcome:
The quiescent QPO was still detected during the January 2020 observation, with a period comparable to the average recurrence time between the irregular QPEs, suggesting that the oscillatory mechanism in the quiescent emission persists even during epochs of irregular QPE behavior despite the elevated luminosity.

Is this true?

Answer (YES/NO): NO